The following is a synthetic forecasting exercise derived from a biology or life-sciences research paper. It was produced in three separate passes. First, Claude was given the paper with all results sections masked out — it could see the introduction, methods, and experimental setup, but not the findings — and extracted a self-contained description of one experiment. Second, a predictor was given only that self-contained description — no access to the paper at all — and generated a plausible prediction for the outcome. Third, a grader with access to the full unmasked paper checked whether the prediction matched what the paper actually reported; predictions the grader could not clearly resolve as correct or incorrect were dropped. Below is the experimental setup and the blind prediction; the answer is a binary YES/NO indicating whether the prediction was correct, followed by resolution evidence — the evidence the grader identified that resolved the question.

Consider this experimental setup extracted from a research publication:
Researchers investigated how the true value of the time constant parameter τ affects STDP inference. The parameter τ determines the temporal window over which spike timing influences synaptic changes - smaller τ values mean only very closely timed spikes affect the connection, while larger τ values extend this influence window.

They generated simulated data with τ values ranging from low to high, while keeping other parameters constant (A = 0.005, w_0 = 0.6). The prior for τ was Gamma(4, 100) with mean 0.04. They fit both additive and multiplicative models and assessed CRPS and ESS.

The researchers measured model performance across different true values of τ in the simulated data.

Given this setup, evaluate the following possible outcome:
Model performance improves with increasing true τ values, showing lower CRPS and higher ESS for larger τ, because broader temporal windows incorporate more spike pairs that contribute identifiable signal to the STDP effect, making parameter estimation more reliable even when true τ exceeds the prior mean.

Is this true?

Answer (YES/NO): NO